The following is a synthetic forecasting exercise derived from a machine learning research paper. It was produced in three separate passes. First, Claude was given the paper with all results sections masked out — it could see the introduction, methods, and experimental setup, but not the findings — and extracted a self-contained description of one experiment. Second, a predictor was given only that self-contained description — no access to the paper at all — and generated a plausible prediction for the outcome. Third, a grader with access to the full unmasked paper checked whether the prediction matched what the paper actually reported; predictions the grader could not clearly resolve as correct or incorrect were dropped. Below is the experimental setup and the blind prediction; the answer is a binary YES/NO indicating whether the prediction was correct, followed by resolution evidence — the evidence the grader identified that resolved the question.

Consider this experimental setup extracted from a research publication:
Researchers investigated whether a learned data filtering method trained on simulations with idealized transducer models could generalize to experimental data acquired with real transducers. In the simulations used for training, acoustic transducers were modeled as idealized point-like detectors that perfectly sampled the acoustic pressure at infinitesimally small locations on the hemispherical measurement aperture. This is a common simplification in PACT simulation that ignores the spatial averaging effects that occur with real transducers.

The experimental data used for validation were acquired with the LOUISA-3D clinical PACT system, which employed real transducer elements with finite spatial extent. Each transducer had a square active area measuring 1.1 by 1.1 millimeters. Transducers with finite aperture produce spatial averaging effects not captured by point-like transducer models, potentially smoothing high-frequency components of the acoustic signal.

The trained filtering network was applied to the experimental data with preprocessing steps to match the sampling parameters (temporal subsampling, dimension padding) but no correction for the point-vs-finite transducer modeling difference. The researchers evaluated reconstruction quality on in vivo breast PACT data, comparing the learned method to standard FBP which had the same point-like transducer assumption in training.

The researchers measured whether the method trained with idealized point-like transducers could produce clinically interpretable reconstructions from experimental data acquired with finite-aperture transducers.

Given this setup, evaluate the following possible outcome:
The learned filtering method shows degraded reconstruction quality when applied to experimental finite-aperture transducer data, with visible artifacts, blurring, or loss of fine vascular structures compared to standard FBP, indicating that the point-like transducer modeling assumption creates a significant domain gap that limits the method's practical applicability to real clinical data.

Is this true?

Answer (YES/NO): NO